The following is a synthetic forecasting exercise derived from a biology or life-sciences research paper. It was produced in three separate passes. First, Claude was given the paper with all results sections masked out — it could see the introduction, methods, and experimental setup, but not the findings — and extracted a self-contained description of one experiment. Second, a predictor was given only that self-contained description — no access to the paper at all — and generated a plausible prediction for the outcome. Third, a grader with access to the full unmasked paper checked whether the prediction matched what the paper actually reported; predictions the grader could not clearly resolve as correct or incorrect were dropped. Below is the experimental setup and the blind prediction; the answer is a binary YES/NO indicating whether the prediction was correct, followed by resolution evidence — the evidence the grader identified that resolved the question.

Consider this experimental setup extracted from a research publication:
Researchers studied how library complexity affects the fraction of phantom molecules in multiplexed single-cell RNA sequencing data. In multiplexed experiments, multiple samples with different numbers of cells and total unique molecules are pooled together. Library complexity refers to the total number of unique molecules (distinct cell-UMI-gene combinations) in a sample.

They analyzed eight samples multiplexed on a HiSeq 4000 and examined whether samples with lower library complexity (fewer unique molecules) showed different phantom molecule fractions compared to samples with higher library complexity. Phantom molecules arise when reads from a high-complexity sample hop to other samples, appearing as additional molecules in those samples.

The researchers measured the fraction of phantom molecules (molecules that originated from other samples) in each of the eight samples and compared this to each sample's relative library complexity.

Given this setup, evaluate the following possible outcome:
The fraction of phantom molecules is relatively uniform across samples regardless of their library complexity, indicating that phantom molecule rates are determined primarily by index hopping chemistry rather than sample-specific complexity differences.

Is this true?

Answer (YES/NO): NO